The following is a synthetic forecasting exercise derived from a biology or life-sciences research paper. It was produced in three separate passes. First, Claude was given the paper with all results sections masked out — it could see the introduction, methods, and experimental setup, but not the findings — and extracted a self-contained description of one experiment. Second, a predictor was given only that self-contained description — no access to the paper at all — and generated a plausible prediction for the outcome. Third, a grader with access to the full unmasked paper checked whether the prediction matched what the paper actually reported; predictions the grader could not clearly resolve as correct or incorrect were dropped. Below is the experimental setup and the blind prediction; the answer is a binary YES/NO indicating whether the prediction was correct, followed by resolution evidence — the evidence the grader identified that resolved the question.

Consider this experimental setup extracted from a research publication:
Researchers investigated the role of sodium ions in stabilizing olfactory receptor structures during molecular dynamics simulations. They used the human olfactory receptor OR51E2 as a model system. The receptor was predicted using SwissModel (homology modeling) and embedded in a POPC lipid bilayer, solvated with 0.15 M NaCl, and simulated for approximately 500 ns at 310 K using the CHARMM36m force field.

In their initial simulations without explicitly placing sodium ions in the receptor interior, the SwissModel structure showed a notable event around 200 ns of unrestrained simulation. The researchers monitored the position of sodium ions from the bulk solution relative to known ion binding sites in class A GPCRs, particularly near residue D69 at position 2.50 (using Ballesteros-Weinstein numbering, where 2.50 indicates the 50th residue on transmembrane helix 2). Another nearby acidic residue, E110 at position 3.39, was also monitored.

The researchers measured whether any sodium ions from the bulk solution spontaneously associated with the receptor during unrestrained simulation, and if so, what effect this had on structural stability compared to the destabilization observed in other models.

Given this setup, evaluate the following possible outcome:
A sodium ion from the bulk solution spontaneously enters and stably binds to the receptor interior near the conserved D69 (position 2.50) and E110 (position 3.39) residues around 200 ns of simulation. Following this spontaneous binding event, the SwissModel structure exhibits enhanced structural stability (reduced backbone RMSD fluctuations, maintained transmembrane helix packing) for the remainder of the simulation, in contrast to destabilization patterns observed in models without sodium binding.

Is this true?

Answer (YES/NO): NO